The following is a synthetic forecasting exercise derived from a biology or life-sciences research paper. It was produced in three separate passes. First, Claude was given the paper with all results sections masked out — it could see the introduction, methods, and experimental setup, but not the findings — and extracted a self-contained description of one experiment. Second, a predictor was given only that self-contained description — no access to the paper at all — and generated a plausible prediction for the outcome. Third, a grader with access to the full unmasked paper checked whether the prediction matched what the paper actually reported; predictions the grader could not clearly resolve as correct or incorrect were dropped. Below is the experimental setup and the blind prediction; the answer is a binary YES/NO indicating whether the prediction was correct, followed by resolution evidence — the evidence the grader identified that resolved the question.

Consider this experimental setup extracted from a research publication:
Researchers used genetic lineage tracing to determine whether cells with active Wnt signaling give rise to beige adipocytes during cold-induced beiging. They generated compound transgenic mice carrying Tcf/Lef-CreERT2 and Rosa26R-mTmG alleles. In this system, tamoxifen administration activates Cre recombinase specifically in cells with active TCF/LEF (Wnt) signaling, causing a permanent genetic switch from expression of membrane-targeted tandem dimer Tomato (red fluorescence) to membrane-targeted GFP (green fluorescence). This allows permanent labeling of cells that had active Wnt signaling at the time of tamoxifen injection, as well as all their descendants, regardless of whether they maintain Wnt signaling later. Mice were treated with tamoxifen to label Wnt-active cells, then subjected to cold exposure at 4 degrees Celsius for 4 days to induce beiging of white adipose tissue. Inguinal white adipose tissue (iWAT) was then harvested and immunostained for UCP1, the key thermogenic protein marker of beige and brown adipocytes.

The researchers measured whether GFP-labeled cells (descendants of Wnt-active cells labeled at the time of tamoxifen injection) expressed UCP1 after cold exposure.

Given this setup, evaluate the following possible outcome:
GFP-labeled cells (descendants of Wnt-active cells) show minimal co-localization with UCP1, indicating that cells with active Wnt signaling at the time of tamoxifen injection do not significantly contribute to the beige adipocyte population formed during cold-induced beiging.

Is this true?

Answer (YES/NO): NO